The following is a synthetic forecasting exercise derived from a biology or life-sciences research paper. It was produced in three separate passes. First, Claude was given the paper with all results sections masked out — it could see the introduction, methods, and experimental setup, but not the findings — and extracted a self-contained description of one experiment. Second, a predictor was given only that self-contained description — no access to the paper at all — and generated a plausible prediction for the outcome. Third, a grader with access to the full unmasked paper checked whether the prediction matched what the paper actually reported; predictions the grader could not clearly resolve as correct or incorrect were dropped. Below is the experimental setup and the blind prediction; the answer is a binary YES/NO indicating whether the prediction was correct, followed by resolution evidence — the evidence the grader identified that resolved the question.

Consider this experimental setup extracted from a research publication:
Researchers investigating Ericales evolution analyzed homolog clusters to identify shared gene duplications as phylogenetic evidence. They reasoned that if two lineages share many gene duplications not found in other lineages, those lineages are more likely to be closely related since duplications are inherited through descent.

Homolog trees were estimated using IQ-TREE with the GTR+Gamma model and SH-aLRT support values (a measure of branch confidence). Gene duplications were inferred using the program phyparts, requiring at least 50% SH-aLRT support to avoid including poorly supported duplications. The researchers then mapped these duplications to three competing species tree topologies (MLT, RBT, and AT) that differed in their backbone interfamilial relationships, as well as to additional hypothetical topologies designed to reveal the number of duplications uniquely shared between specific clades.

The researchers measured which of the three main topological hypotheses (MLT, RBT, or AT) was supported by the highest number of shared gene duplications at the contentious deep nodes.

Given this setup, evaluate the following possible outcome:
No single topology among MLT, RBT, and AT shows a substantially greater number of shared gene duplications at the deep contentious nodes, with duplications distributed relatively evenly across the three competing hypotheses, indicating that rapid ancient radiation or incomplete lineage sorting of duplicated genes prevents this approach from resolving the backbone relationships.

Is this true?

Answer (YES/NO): NO